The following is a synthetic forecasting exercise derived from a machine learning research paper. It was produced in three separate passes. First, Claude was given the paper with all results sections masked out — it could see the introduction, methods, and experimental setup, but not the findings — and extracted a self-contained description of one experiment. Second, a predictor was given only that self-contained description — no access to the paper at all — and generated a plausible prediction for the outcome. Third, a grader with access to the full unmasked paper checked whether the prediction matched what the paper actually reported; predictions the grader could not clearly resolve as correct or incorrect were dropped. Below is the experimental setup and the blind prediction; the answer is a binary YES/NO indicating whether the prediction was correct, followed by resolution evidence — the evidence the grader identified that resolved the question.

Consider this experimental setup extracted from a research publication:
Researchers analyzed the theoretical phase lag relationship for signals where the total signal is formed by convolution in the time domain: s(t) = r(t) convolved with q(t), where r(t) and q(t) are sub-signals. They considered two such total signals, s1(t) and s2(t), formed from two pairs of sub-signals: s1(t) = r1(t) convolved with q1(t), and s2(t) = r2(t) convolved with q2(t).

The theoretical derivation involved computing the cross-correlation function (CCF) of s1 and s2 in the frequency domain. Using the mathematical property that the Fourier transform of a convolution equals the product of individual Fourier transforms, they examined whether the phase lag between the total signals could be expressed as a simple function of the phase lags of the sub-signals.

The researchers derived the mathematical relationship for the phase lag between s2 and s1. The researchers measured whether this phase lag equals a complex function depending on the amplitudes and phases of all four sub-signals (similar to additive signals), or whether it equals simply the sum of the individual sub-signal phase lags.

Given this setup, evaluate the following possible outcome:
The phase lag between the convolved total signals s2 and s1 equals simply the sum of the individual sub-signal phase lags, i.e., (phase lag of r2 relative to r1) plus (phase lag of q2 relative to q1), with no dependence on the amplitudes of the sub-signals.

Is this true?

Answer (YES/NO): YES